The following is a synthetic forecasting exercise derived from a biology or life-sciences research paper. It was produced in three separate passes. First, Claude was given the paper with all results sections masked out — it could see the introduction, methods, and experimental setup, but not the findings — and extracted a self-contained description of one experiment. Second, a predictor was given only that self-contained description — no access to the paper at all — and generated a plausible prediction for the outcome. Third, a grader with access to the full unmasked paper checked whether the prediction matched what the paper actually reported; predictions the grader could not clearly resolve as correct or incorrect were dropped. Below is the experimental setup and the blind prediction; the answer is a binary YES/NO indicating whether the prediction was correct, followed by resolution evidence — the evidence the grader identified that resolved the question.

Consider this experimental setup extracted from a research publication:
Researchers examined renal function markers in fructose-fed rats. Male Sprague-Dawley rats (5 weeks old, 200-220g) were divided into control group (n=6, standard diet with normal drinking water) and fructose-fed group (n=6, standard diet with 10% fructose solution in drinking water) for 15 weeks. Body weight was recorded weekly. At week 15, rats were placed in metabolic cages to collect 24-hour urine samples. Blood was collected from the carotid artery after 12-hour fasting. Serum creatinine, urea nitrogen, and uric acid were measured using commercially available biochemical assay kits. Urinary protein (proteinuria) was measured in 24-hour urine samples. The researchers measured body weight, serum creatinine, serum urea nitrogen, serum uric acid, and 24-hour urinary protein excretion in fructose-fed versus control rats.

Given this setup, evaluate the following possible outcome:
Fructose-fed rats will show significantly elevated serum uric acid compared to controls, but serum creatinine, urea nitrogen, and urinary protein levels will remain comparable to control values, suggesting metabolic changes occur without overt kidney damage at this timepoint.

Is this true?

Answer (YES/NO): NO